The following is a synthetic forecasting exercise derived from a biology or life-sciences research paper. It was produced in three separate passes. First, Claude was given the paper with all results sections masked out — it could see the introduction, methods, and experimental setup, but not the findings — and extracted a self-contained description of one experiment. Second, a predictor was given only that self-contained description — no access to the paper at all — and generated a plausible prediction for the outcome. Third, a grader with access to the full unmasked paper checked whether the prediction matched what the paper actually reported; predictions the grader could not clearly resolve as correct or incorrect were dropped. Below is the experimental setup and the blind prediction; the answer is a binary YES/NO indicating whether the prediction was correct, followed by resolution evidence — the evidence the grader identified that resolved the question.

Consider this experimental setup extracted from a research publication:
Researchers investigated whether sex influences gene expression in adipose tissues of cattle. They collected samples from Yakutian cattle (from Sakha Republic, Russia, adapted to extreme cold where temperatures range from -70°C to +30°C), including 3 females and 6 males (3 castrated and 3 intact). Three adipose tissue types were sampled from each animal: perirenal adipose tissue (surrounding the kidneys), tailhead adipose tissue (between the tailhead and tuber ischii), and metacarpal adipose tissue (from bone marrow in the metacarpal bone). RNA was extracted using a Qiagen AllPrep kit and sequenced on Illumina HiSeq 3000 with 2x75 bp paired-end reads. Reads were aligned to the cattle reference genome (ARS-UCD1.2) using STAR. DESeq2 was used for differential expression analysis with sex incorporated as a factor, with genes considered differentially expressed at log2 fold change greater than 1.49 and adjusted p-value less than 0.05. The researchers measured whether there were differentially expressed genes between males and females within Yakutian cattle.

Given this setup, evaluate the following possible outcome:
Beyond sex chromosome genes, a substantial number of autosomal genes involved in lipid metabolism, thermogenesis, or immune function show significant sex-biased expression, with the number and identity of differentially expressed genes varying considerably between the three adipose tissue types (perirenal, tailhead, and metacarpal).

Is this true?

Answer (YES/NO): YES